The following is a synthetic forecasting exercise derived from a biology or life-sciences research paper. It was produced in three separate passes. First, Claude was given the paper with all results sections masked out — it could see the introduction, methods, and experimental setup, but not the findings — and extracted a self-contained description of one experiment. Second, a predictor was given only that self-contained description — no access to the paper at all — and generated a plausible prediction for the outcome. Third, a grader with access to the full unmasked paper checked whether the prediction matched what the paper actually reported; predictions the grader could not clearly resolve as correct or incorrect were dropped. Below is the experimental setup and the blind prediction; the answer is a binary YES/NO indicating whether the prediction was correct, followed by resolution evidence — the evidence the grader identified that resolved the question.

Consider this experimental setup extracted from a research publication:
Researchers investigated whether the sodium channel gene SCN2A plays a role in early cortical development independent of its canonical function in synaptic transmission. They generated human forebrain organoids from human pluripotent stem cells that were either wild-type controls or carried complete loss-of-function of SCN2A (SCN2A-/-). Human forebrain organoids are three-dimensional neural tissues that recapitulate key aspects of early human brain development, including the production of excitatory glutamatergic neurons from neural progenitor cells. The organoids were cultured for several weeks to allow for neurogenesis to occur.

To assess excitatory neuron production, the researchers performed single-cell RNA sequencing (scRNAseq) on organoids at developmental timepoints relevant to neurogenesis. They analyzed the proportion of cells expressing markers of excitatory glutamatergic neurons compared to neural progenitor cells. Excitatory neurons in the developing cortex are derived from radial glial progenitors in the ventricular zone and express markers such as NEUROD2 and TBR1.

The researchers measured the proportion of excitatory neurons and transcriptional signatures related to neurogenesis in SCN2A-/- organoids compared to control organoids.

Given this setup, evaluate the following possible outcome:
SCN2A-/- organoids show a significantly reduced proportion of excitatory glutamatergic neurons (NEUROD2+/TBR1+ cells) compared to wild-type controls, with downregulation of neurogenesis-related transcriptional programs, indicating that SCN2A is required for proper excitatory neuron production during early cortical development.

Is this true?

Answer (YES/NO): YES